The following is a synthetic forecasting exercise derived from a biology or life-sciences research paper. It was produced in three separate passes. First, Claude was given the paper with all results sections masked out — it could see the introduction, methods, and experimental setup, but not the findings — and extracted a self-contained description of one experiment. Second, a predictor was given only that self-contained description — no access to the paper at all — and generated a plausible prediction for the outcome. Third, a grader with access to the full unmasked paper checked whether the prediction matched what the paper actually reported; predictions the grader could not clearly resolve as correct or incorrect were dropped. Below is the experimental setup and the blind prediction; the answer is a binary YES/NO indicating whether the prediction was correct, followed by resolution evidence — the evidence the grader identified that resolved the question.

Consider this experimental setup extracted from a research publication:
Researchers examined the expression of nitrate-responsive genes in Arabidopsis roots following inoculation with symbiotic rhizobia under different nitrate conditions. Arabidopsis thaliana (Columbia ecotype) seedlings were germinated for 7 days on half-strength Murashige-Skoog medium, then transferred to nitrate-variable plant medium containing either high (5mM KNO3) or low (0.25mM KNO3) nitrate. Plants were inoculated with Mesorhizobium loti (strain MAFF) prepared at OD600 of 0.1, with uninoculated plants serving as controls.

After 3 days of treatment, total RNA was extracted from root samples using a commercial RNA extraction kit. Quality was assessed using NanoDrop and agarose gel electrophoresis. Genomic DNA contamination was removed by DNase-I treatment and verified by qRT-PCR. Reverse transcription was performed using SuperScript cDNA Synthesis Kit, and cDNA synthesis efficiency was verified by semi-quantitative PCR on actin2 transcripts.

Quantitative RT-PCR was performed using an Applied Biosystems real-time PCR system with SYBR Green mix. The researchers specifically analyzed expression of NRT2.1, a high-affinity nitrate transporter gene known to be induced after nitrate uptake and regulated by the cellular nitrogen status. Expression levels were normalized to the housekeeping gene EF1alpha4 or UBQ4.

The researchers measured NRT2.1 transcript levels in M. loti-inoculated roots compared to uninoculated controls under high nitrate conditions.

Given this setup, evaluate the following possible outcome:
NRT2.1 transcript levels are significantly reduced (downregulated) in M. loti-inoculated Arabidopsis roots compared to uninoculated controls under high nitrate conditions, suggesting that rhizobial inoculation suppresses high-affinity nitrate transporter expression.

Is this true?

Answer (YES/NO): NO